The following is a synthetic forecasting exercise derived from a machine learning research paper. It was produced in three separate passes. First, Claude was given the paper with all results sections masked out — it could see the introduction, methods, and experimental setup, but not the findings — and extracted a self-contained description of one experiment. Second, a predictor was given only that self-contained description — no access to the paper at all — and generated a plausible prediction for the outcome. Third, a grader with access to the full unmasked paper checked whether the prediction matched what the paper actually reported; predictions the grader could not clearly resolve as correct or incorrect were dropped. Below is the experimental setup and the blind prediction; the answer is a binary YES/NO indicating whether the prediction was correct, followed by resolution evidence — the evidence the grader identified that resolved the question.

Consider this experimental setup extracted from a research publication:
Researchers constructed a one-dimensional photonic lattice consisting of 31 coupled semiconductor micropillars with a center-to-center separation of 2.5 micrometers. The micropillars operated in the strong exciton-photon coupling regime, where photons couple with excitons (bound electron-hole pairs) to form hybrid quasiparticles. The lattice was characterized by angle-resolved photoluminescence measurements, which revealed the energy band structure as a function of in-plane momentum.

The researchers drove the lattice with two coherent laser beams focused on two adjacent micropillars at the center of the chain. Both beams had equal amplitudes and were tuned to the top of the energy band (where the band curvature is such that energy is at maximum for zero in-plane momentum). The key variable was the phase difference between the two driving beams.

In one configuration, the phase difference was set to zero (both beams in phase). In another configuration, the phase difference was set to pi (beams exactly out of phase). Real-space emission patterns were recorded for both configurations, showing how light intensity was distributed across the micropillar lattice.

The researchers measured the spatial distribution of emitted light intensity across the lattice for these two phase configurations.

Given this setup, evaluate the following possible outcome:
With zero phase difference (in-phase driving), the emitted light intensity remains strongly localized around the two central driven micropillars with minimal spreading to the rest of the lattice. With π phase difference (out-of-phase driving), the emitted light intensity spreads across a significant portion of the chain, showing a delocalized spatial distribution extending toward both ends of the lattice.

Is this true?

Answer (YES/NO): YES